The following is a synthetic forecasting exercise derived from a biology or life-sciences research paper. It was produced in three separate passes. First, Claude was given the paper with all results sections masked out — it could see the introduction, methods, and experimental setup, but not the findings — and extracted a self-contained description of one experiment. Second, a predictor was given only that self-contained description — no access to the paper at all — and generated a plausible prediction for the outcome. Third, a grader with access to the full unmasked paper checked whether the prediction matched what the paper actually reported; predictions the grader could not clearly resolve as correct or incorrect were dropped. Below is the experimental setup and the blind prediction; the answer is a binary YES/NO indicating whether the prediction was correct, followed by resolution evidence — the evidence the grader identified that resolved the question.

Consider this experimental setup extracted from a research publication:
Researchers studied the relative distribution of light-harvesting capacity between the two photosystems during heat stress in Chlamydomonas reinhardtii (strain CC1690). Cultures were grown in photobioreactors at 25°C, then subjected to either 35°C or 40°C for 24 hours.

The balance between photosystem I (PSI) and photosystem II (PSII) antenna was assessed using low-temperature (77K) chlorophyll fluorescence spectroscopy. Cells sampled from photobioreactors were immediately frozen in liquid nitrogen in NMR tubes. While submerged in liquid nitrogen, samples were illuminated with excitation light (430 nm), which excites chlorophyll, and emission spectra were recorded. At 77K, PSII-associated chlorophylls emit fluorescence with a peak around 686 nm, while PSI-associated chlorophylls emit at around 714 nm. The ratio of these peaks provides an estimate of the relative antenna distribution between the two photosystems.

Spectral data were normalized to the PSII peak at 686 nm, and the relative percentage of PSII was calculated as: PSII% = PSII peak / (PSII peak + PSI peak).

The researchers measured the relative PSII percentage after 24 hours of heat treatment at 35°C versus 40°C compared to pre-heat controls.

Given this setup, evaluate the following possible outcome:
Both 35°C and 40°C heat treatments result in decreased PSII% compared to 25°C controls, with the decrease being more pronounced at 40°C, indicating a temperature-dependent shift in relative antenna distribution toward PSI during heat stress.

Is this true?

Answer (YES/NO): NO